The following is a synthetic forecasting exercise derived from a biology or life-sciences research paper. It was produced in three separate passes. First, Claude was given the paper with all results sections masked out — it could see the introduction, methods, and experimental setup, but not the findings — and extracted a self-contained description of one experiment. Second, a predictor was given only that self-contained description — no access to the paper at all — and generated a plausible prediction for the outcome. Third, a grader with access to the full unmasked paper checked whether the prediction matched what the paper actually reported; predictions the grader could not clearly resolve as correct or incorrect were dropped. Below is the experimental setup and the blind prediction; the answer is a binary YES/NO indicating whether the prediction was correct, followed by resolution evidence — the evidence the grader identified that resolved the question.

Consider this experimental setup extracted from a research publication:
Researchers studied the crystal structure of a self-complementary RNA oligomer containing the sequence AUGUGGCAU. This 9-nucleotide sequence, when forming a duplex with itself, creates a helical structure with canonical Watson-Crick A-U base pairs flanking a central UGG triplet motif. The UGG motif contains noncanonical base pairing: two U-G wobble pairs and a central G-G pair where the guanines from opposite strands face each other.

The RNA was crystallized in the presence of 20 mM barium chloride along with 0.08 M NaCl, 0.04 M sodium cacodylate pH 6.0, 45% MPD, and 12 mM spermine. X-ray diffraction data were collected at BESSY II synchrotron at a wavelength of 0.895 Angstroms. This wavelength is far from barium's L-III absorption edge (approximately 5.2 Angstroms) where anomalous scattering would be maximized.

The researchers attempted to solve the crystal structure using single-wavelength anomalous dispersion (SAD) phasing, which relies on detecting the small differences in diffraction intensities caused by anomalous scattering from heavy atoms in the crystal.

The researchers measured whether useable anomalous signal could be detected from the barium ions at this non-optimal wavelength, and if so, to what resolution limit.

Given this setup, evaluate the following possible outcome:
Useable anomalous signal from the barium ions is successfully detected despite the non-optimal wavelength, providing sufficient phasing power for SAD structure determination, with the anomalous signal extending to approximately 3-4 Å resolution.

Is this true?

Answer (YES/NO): YES